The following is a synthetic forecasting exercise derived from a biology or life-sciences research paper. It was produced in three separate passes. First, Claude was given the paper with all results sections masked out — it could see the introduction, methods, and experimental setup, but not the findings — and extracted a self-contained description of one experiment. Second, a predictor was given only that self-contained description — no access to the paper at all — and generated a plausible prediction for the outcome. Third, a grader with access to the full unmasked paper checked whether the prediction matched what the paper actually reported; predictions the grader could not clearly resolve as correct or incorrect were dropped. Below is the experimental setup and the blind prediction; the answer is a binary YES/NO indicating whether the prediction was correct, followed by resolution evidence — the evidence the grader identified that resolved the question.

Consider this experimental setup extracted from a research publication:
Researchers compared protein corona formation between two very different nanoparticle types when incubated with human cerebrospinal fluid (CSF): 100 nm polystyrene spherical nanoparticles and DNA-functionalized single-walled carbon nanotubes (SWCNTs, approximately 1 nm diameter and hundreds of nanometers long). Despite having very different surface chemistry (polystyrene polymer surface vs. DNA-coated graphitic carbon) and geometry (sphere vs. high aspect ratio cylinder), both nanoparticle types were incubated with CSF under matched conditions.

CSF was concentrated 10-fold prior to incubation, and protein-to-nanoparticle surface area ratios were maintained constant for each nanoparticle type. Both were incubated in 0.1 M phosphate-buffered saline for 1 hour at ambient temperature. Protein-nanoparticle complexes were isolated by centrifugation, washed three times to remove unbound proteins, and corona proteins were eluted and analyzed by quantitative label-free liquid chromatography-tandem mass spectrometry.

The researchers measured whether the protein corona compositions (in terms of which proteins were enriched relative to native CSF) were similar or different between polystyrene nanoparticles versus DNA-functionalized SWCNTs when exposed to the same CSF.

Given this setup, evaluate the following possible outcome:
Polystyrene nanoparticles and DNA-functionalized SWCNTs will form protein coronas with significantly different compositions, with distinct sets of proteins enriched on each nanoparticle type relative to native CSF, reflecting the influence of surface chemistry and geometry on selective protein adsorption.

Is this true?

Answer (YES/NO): YES